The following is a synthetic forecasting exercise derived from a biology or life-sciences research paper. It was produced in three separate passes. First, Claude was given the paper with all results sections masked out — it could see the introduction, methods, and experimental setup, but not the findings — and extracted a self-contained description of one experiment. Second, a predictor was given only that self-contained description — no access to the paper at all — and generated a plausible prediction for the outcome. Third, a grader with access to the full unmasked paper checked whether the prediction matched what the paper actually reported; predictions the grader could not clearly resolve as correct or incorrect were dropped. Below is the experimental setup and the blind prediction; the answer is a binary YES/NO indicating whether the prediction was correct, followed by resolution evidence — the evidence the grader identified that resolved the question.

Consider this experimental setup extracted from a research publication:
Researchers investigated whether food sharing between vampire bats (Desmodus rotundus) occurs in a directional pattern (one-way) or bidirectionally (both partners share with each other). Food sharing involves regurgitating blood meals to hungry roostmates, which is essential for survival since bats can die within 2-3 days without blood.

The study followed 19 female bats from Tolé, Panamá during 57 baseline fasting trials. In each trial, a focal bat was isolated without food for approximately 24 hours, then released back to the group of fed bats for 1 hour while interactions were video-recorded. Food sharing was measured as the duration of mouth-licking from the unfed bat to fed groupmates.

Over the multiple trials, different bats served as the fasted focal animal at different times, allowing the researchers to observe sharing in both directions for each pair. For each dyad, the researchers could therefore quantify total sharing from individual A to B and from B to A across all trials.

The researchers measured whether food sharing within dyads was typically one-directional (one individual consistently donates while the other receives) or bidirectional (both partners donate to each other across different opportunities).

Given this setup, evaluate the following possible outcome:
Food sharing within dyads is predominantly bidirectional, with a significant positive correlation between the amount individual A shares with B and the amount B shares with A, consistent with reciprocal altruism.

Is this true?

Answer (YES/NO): YES